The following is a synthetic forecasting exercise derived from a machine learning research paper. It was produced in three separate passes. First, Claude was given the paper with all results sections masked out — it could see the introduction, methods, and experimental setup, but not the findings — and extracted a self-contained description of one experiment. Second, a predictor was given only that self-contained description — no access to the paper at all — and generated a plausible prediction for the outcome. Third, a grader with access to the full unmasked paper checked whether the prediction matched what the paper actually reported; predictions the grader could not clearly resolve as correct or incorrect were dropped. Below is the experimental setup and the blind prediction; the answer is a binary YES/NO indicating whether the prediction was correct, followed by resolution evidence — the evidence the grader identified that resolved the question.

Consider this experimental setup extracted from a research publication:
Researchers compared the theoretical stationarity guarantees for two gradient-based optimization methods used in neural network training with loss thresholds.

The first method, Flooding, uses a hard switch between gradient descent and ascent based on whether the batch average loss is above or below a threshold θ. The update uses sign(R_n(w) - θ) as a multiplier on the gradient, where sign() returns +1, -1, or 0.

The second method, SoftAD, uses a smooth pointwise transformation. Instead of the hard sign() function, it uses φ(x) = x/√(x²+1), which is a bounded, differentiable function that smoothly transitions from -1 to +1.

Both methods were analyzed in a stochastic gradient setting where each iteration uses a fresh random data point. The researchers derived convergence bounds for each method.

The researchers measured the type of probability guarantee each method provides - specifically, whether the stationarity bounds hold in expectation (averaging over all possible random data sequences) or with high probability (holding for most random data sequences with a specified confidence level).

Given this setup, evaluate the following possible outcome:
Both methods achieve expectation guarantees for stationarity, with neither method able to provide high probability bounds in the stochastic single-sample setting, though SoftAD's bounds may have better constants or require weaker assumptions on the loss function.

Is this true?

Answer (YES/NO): NO